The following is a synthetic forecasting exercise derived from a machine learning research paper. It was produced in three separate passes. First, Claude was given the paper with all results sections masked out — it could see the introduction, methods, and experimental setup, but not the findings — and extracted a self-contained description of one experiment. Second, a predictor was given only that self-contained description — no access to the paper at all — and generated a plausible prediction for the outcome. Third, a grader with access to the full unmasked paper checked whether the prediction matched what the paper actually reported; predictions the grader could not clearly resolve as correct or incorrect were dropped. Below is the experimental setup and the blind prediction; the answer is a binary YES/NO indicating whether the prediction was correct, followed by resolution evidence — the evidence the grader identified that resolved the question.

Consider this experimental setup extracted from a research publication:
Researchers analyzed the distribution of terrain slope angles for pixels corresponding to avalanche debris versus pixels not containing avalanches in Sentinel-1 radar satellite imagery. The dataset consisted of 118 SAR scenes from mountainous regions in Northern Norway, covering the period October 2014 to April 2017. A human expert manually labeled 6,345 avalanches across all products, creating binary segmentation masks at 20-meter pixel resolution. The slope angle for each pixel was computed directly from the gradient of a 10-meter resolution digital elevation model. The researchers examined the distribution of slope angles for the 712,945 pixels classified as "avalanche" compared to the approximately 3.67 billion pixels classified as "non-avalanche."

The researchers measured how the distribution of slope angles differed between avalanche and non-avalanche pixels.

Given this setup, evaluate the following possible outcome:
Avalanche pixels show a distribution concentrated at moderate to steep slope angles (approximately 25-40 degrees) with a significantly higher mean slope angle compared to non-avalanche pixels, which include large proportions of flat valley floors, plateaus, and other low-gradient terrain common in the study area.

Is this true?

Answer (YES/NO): NO